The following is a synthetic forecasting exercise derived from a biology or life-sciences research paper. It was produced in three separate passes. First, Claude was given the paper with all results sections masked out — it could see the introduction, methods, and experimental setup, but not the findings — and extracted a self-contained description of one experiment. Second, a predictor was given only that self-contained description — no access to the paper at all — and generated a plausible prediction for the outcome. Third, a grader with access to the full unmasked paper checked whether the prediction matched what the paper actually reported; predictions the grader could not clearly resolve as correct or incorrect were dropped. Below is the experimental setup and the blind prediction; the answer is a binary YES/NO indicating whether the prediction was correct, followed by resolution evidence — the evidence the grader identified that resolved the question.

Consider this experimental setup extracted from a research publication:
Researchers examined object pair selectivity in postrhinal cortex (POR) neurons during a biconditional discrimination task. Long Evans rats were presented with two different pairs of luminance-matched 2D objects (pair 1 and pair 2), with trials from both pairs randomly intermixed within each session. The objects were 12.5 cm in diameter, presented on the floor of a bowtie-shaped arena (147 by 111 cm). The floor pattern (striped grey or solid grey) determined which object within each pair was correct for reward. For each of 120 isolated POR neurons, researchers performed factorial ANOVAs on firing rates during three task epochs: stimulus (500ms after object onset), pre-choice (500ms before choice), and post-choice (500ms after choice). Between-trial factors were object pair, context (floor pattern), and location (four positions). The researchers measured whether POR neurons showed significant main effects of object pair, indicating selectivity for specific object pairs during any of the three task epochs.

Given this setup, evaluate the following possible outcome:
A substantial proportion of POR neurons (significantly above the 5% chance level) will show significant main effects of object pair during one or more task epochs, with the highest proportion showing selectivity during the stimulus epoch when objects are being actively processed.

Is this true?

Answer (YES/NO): NO